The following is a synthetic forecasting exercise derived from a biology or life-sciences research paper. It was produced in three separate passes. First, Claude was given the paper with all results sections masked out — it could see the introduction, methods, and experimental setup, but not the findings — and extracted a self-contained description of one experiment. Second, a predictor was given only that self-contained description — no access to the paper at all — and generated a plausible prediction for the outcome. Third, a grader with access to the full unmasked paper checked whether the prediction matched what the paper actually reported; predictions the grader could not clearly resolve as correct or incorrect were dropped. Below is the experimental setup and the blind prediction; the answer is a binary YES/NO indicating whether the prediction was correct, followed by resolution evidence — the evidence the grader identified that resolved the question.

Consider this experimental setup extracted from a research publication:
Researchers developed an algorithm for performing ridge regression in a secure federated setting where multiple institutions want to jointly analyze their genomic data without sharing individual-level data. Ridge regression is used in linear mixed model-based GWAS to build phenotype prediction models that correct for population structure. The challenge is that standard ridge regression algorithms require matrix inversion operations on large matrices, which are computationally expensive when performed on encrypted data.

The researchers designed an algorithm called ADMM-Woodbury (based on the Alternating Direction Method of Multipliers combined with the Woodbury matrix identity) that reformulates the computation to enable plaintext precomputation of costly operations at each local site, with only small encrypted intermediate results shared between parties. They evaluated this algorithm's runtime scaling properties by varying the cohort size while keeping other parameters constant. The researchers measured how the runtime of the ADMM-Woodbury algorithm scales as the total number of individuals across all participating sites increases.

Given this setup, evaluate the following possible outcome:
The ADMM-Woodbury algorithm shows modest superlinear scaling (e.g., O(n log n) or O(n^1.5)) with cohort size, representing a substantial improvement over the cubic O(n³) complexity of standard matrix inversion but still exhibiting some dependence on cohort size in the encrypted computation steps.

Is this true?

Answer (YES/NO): NO